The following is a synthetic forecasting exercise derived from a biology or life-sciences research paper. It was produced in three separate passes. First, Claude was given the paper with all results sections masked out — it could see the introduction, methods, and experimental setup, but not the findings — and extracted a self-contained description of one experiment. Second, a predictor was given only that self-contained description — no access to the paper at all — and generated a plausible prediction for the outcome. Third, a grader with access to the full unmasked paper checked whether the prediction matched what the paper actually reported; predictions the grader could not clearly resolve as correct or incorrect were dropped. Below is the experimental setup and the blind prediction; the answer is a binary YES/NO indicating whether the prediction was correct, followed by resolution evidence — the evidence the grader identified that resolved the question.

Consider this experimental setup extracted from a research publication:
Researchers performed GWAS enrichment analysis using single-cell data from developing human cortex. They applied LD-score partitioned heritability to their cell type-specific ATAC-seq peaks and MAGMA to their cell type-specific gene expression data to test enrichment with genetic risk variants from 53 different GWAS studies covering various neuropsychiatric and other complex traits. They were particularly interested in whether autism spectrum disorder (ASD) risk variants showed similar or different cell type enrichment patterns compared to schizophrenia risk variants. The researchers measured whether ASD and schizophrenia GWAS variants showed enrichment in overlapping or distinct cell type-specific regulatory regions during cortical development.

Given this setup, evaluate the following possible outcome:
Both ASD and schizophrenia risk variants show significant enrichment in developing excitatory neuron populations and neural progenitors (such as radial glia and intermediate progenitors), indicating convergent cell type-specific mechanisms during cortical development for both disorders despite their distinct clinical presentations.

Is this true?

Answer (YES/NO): NO